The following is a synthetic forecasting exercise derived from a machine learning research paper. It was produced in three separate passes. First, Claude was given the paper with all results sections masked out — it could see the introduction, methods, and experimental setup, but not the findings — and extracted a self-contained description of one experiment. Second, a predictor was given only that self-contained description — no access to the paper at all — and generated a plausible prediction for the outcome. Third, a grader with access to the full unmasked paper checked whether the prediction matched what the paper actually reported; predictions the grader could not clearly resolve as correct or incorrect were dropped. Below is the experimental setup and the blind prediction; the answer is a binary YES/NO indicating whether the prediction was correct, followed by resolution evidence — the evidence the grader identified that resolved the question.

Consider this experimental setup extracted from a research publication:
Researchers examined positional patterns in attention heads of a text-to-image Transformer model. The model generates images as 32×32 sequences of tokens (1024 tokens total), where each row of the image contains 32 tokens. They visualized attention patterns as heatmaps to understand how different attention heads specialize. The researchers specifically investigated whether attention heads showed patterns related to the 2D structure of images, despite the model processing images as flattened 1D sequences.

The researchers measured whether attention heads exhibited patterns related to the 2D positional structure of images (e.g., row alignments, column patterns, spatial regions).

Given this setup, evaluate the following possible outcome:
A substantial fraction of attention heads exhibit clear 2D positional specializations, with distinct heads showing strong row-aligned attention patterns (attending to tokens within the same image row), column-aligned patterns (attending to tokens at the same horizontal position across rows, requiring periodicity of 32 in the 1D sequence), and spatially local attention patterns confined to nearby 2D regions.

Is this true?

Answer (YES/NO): NO